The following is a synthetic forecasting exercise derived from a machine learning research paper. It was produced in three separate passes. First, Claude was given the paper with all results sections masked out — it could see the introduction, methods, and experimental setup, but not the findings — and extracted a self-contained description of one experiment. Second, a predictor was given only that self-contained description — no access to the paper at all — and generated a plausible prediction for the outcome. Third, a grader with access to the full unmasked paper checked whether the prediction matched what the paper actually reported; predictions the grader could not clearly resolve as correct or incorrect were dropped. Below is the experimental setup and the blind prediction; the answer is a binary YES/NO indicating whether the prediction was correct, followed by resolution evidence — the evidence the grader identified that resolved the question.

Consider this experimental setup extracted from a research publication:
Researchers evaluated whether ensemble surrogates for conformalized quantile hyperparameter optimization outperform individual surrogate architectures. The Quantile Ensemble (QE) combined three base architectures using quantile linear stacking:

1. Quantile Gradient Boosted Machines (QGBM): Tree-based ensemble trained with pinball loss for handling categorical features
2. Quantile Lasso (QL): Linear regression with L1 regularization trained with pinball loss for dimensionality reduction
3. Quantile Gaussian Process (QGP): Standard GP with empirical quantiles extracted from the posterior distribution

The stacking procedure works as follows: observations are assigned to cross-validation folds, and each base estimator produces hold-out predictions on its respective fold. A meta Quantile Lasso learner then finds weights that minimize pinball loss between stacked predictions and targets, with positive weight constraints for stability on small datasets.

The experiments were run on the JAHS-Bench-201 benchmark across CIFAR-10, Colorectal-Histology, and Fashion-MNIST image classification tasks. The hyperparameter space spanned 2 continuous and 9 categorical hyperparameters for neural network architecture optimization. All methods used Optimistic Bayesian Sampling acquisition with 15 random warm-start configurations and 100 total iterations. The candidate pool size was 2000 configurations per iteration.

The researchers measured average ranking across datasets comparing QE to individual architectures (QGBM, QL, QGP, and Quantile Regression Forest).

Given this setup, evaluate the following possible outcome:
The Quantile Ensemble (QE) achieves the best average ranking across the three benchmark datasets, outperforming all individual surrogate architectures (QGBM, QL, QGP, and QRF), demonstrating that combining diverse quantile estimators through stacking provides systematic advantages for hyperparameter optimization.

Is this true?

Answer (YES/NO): YES